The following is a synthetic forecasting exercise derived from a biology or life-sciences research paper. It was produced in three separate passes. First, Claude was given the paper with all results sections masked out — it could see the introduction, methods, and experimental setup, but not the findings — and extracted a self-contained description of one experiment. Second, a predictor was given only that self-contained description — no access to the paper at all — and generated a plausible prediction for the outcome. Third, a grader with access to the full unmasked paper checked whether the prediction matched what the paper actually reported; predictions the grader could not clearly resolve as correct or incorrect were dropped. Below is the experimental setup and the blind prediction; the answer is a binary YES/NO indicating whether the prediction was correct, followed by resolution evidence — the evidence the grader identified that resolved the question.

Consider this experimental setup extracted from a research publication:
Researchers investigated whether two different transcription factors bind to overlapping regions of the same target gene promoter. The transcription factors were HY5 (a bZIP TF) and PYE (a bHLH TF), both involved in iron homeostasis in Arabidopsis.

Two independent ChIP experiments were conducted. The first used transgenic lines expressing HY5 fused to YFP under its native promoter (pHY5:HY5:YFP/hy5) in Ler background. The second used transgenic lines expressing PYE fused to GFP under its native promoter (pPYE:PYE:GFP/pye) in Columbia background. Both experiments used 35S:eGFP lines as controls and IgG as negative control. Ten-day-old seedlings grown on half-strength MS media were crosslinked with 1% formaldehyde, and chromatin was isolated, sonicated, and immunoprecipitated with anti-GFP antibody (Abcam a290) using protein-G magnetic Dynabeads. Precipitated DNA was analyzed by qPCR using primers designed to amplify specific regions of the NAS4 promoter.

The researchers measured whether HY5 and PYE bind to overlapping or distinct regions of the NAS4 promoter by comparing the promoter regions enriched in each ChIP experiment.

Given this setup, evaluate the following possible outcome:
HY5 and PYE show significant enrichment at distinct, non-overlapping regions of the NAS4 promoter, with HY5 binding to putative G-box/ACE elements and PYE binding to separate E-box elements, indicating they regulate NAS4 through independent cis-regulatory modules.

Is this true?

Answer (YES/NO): NO